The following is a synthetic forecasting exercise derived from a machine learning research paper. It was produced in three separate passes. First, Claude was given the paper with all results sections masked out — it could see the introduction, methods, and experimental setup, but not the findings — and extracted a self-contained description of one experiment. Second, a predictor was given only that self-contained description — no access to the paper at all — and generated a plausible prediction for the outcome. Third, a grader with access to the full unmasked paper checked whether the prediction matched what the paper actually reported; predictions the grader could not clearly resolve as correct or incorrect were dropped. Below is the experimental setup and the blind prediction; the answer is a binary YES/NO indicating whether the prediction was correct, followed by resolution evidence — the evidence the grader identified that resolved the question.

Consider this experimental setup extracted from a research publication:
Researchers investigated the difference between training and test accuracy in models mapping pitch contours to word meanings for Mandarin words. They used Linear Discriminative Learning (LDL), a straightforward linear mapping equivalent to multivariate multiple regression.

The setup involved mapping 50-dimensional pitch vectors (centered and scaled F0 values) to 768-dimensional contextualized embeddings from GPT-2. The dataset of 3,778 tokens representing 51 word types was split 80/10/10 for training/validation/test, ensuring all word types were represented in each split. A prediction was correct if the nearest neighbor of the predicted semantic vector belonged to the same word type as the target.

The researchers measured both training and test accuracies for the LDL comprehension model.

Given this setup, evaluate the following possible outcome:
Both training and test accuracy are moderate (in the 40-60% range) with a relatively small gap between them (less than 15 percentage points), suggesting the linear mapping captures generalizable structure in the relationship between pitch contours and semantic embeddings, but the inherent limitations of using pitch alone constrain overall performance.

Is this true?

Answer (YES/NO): NO